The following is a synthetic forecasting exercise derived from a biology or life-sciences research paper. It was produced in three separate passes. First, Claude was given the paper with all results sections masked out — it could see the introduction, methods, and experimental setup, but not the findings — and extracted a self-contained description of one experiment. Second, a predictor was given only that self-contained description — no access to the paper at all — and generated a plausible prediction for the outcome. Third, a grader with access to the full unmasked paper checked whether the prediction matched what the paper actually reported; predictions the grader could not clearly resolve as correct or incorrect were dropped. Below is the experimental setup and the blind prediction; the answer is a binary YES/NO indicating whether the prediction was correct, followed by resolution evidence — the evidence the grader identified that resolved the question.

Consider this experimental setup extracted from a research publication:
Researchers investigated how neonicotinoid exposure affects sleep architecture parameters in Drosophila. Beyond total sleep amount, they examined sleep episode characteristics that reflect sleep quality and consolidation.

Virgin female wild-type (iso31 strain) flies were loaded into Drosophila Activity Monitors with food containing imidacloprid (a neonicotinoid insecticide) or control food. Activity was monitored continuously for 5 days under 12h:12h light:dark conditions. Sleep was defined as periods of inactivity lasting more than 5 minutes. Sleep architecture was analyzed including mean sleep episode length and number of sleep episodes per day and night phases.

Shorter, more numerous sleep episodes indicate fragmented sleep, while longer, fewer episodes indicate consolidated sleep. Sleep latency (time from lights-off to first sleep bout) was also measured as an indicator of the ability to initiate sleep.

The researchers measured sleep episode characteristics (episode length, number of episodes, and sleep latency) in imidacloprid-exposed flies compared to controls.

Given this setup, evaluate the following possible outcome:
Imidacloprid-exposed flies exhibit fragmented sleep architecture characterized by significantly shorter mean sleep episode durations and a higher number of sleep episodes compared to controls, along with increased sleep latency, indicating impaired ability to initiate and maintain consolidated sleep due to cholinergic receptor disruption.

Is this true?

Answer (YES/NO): NO